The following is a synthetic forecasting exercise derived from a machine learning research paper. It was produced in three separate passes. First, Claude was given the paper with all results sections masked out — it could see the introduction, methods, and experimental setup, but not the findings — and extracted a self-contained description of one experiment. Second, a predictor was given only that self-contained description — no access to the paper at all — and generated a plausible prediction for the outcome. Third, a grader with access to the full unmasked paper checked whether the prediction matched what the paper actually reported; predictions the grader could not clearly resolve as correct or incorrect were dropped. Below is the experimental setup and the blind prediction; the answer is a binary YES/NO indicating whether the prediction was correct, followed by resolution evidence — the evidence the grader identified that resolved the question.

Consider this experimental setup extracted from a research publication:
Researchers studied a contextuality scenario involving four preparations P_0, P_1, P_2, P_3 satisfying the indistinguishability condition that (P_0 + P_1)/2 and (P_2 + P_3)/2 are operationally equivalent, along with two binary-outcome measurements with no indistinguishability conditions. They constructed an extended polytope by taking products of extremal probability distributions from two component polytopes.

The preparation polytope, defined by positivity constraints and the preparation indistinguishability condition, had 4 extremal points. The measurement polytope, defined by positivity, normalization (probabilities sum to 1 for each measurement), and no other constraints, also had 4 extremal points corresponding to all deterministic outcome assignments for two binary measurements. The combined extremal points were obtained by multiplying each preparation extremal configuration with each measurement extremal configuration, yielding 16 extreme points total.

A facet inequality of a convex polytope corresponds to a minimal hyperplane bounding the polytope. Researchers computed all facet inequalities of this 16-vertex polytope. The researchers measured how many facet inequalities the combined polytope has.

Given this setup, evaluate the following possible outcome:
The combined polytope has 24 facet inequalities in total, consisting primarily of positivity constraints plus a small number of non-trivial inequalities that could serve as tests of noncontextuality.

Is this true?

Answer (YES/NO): YES